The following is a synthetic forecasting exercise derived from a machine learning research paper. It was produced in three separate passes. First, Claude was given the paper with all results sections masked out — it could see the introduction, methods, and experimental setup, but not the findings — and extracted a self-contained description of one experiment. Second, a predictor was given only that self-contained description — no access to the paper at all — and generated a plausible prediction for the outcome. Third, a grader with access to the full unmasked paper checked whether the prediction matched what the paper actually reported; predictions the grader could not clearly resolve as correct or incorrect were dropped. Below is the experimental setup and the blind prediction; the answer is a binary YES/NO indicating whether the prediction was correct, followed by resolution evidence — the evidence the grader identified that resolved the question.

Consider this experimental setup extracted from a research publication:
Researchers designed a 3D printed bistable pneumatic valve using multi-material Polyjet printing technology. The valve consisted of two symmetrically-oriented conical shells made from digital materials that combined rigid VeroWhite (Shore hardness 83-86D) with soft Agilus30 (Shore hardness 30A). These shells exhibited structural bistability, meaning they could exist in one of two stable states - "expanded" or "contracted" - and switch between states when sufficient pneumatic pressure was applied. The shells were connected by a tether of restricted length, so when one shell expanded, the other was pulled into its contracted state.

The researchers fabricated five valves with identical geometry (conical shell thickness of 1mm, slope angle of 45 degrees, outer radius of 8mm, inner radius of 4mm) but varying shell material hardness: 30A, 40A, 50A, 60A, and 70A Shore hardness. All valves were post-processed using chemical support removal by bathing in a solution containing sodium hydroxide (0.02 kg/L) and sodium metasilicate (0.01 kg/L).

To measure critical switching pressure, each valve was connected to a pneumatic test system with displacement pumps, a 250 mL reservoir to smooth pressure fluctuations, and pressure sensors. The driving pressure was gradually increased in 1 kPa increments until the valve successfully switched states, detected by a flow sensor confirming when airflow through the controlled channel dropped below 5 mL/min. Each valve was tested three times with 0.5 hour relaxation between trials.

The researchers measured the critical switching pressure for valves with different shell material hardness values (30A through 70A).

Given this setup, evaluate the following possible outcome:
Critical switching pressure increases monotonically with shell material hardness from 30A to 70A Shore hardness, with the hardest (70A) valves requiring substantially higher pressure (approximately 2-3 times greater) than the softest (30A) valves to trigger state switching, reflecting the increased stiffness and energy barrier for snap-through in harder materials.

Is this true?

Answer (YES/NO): NO